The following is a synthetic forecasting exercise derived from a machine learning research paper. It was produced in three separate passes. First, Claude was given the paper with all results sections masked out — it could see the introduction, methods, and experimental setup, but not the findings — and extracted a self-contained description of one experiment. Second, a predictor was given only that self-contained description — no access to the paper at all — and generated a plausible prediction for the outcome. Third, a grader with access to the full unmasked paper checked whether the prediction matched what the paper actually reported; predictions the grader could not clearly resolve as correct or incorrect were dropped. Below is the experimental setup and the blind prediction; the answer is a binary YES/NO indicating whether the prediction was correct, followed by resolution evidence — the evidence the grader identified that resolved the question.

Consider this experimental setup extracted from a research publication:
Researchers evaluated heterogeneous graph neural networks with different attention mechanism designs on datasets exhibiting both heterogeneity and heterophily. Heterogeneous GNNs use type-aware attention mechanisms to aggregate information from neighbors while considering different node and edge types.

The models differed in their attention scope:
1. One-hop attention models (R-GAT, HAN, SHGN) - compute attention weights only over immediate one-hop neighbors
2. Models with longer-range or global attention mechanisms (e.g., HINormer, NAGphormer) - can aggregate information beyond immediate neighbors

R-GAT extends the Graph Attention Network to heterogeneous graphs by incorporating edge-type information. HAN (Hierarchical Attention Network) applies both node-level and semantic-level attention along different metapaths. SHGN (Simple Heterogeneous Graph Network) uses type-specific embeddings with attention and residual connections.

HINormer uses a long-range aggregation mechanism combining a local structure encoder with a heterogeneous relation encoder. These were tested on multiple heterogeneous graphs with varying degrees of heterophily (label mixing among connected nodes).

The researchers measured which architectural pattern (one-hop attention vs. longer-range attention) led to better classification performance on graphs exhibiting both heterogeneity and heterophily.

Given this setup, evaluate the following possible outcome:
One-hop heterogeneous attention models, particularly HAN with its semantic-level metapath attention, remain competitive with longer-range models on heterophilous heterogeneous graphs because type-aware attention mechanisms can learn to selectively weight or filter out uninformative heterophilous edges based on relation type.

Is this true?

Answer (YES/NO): NO